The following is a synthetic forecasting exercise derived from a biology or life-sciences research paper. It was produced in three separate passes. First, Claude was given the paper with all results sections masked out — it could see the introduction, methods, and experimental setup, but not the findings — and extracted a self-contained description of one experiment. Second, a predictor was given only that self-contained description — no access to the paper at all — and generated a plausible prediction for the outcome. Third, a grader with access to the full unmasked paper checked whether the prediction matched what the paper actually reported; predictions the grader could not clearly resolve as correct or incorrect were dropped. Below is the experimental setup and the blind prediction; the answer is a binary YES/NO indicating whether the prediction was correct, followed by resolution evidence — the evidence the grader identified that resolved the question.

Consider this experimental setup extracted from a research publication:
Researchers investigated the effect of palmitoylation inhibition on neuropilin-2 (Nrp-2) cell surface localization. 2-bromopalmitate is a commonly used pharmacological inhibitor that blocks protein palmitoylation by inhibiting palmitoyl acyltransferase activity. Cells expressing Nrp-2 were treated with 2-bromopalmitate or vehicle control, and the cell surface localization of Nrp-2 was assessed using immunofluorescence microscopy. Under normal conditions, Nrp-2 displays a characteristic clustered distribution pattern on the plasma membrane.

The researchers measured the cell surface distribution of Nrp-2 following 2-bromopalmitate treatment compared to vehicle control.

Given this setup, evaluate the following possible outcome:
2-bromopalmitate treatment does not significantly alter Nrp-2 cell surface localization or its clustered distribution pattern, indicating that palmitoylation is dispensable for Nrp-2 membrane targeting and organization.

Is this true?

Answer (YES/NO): NO